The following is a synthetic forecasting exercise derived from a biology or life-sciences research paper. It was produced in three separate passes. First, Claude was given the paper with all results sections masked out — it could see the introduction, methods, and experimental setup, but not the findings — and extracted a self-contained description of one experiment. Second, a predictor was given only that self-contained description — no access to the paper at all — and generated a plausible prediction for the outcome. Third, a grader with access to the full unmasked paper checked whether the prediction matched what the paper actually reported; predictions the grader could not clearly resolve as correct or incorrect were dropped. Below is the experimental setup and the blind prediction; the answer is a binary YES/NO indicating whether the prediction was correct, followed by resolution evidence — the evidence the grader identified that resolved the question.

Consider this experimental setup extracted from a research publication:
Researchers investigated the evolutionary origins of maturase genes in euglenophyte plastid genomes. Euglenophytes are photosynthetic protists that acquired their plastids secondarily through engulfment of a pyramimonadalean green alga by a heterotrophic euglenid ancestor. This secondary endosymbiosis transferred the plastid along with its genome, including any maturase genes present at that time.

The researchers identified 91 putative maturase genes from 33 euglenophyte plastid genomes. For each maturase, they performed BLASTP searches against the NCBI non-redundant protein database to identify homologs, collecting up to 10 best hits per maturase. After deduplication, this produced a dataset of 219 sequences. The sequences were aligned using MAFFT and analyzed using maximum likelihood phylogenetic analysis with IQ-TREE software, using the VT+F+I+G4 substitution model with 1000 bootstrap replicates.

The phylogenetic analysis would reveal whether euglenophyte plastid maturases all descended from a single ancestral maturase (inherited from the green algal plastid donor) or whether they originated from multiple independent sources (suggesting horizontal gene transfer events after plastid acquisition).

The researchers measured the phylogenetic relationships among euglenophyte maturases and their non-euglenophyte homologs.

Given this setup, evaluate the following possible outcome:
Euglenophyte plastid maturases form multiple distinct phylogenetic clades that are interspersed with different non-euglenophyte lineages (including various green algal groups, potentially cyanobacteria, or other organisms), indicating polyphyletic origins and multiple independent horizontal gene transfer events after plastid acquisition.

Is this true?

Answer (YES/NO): YES